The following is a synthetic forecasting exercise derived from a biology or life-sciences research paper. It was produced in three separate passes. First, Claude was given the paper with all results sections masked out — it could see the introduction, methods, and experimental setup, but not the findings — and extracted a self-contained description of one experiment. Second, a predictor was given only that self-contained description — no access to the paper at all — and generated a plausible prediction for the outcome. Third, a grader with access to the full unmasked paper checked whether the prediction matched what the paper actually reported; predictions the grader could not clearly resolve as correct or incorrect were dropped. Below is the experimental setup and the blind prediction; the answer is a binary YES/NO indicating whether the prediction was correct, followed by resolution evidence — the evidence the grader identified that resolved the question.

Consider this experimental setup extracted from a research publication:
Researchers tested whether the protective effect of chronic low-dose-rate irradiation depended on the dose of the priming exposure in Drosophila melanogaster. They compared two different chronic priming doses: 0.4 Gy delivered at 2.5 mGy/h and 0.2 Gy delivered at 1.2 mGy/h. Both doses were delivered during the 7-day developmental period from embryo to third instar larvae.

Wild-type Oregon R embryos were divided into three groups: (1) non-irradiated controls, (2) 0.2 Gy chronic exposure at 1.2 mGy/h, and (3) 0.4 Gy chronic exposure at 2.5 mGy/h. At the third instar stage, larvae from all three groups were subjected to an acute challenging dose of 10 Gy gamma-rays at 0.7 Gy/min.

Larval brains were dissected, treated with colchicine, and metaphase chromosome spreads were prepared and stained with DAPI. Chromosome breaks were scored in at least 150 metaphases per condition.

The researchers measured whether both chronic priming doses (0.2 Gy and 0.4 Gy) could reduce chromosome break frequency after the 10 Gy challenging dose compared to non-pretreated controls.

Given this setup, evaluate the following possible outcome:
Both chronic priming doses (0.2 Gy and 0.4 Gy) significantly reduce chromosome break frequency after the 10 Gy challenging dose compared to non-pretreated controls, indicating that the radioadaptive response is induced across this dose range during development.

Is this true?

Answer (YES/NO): NO